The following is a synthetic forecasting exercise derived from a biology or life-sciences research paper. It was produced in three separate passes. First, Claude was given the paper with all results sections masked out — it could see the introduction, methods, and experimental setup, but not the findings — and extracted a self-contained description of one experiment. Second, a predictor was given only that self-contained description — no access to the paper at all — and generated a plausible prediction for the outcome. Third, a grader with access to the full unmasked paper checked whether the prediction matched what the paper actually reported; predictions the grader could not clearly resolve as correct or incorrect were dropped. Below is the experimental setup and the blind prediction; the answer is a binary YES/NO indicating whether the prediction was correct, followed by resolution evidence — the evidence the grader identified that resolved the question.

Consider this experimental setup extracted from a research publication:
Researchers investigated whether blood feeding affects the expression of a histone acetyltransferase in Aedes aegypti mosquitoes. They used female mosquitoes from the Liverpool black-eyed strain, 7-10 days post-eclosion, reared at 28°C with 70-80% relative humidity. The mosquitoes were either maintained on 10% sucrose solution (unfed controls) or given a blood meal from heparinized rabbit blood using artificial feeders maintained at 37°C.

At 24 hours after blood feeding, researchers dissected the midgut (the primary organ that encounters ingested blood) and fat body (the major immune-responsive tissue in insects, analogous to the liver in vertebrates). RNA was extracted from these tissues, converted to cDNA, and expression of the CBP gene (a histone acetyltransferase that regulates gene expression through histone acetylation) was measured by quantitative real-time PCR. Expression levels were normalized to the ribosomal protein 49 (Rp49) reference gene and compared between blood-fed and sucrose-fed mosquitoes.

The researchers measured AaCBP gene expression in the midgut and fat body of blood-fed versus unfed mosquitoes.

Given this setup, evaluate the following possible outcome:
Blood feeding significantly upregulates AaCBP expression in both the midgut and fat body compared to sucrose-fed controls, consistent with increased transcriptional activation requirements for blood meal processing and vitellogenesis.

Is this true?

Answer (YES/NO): YES